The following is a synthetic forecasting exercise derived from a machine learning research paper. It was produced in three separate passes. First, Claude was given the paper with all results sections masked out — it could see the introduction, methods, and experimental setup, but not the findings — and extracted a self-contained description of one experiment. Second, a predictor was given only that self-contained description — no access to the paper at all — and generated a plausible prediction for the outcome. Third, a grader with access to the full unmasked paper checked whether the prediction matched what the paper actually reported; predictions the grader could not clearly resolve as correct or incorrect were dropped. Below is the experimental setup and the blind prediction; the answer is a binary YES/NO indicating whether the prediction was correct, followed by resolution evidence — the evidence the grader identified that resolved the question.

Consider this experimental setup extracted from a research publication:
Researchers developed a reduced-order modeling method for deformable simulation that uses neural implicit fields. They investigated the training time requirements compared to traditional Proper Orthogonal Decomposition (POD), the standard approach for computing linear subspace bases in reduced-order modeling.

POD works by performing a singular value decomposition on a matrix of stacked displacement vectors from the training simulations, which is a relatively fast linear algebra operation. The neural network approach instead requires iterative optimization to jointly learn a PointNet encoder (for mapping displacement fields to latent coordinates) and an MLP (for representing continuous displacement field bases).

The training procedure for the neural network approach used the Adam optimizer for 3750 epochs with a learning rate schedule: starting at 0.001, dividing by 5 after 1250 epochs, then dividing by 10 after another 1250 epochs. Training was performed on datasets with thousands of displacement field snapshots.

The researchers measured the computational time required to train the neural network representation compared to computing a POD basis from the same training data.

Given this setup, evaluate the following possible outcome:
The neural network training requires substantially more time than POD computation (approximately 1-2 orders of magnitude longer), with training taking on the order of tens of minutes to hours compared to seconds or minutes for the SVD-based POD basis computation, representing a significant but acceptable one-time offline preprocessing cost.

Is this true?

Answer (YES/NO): NO